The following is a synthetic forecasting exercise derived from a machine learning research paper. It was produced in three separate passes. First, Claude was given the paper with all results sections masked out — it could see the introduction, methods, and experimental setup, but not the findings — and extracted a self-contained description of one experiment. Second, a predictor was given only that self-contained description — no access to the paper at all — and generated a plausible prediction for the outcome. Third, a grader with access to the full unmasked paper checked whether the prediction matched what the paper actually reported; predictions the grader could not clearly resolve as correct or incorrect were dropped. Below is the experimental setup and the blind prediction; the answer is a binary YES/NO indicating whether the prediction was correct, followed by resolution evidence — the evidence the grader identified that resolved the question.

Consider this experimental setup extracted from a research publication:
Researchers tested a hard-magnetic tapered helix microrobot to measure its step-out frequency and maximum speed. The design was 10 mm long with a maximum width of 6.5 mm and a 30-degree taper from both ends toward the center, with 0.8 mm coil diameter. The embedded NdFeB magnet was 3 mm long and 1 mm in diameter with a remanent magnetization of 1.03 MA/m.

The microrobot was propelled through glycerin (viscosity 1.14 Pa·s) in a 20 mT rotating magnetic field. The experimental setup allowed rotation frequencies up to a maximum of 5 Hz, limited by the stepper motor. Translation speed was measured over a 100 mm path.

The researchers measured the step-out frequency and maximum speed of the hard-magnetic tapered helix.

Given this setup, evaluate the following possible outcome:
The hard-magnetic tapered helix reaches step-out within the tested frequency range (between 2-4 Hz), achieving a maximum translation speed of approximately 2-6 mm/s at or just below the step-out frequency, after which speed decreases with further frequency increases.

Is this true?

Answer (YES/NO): NO